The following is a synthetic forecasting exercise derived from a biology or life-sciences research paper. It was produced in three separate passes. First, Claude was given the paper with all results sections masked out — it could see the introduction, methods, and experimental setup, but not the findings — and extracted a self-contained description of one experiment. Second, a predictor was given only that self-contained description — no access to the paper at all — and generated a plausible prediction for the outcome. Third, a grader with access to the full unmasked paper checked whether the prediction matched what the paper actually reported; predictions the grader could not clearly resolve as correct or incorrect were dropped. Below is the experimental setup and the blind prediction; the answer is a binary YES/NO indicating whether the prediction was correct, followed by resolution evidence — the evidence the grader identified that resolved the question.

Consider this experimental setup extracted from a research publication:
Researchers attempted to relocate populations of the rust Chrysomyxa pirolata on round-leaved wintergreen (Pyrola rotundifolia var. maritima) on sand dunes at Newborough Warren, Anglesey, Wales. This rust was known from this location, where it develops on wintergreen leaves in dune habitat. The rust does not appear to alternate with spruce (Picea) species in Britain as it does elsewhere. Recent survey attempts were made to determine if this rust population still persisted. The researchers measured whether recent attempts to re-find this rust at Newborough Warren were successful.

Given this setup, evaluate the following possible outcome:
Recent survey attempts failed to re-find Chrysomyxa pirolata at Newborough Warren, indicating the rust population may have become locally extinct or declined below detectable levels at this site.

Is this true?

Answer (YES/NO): YES